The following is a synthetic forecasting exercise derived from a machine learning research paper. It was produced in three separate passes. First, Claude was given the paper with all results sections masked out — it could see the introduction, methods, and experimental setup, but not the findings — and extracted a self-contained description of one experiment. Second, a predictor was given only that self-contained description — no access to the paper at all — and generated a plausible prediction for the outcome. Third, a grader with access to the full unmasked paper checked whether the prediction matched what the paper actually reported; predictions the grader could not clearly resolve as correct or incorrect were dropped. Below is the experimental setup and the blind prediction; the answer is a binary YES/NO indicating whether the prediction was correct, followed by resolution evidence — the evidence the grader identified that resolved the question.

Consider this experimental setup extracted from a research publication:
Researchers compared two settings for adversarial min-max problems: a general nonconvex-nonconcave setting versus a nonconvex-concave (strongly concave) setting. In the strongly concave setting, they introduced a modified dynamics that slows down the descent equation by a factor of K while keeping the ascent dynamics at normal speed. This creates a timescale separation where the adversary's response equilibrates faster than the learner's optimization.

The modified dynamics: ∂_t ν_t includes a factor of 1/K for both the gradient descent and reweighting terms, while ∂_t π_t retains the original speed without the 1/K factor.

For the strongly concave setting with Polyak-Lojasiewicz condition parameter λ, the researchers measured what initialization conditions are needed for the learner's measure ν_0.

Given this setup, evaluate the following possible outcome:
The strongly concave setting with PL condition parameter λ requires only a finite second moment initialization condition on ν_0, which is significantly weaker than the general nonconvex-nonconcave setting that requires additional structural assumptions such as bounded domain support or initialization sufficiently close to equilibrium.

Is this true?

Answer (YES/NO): NO